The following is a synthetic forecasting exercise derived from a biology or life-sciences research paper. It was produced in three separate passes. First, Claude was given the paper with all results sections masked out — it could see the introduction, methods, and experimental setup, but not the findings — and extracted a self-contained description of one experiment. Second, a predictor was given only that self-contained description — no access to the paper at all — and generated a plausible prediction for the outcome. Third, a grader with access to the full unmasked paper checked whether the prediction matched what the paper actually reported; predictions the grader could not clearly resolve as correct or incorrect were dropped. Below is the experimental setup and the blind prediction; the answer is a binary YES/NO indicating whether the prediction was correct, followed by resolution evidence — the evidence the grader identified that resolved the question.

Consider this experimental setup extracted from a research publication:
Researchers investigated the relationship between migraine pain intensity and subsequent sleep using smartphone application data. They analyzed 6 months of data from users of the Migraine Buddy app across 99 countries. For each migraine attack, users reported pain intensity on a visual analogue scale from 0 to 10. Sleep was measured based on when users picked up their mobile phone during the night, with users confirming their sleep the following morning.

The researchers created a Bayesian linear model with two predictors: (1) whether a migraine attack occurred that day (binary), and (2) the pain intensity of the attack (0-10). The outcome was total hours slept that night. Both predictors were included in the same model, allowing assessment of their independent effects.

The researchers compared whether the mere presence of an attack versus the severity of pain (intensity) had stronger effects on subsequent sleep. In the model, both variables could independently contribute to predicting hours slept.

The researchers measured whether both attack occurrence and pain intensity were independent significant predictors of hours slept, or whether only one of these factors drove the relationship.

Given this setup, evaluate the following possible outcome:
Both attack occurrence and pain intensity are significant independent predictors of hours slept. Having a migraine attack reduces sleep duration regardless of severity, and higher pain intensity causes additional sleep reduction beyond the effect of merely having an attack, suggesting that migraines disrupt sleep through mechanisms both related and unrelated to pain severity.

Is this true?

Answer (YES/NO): NO